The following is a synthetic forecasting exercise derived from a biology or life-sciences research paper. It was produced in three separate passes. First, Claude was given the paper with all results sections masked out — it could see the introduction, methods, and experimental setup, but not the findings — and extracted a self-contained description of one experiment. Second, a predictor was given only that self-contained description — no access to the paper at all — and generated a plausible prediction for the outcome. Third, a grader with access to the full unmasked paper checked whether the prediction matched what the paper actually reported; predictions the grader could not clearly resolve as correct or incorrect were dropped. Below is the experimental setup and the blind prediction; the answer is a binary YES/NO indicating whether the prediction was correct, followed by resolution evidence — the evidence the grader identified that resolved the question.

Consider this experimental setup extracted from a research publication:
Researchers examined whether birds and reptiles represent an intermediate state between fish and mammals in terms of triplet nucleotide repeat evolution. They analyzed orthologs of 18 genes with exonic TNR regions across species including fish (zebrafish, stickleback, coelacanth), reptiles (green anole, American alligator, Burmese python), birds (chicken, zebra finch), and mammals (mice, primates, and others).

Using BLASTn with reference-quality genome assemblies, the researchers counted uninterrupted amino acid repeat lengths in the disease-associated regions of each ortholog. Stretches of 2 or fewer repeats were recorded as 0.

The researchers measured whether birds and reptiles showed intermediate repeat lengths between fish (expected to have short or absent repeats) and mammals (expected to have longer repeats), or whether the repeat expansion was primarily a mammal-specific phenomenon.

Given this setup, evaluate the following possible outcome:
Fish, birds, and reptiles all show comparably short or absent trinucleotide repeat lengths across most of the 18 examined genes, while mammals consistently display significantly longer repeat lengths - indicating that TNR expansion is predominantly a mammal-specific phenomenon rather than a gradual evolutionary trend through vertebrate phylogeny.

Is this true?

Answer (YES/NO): YES